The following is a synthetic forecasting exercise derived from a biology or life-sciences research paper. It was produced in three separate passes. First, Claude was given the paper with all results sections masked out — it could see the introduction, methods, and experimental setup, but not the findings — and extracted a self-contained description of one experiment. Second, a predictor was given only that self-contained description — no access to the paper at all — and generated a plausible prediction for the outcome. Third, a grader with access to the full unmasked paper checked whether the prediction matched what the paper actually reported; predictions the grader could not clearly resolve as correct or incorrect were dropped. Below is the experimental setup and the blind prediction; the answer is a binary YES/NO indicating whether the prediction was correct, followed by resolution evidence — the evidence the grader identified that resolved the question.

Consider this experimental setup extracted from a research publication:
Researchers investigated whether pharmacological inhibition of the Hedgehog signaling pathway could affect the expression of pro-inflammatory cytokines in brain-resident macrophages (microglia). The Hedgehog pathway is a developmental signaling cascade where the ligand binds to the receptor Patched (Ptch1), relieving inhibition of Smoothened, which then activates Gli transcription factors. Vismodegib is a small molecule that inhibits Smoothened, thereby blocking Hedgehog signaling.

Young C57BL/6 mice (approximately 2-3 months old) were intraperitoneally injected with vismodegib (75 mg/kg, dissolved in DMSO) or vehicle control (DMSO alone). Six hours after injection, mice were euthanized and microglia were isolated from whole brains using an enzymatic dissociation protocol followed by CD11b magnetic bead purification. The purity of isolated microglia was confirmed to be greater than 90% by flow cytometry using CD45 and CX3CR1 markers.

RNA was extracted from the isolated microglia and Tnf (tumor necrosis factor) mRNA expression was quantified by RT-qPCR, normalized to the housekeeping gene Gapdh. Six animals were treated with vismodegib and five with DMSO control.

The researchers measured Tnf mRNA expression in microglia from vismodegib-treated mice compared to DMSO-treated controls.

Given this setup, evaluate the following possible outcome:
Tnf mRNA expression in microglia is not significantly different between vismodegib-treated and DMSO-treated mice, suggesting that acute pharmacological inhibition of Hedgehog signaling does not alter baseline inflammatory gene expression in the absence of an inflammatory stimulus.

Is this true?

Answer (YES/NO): NO